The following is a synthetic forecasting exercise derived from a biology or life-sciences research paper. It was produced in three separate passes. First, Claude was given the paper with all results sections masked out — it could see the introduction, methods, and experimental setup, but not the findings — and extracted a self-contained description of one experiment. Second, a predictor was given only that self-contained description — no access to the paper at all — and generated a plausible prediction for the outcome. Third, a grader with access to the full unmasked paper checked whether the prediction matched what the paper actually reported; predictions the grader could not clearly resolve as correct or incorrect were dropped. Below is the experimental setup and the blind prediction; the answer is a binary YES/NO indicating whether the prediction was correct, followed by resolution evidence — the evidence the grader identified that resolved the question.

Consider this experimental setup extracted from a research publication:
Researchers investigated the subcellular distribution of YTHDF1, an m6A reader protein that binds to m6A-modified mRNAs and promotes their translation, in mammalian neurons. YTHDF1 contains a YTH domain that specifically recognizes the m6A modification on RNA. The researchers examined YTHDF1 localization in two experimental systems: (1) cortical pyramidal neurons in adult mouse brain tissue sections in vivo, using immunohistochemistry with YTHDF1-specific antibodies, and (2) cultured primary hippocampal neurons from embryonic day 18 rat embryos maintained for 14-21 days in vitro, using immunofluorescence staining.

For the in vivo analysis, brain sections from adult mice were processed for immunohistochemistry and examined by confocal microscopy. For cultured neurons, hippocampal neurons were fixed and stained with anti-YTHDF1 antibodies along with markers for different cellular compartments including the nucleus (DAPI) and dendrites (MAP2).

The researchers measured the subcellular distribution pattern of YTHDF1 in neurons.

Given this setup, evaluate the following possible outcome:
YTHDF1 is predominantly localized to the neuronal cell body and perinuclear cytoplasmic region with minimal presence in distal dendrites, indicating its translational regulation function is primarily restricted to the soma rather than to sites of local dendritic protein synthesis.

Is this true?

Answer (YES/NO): NO